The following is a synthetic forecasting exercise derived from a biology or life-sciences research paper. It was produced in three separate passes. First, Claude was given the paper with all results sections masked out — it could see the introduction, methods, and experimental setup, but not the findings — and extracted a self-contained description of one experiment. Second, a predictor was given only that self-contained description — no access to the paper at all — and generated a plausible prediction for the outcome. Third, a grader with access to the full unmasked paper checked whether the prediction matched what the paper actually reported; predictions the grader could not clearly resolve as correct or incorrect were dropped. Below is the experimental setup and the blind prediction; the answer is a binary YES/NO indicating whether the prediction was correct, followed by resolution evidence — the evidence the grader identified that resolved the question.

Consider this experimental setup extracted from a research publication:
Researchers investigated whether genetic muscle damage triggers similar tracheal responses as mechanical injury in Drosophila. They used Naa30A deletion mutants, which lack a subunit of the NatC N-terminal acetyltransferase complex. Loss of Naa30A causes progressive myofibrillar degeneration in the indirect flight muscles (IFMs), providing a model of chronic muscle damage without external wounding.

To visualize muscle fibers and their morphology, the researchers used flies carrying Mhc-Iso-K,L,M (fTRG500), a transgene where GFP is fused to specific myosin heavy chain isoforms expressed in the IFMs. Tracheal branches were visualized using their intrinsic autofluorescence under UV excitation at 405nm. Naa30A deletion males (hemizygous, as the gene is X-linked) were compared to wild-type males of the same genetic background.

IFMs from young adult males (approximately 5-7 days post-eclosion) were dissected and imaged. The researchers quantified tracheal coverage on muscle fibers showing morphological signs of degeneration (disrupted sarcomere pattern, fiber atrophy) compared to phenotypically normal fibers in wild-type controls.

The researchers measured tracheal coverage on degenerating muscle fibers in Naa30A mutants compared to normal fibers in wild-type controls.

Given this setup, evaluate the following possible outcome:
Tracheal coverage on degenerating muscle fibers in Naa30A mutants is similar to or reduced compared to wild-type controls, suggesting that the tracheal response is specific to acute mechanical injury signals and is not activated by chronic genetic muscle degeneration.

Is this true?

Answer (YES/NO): NO